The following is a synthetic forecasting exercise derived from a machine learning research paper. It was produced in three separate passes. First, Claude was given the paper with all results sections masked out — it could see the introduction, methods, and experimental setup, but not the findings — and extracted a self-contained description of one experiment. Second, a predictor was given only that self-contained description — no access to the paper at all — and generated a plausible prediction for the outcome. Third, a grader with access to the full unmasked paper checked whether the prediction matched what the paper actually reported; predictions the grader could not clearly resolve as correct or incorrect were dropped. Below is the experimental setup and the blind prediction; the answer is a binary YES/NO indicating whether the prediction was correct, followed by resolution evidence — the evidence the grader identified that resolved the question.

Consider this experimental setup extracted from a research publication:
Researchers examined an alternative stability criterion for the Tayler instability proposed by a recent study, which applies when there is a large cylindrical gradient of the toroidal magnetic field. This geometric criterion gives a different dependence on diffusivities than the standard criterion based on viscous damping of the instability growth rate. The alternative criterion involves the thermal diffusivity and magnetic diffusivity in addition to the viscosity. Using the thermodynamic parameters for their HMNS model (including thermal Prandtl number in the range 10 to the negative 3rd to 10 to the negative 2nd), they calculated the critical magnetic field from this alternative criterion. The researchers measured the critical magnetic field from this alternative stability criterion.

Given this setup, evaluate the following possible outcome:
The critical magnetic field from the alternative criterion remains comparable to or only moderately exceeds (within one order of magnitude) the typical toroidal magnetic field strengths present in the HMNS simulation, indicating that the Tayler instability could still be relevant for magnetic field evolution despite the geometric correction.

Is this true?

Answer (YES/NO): NO